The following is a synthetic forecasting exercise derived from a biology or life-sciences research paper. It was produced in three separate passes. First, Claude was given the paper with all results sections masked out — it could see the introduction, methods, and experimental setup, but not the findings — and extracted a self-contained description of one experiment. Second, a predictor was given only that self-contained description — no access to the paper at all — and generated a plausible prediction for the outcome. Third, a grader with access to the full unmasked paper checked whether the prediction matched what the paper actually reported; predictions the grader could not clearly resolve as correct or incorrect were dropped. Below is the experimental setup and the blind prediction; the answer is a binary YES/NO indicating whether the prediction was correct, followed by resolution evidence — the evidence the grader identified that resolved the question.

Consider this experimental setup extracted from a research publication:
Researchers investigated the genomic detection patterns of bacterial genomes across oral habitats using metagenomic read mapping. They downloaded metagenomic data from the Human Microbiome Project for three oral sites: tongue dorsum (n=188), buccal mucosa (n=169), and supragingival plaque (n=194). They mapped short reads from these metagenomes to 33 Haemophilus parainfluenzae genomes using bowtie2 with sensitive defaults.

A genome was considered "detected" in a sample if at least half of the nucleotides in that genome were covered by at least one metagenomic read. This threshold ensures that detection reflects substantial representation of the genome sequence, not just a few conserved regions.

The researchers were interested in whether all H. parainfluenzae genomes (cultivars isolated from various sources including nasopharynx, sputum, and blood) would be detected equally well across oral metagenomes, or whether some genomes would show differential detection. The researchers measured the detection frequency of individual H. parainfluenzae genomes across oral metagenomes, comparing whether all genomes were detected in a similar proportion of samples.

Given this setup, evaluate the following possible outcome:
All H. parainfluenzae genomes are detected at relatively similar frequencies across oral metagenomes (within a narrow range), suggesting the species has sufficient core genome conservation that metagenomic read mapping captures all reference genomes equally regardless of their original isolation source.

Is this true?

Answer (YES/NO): NO